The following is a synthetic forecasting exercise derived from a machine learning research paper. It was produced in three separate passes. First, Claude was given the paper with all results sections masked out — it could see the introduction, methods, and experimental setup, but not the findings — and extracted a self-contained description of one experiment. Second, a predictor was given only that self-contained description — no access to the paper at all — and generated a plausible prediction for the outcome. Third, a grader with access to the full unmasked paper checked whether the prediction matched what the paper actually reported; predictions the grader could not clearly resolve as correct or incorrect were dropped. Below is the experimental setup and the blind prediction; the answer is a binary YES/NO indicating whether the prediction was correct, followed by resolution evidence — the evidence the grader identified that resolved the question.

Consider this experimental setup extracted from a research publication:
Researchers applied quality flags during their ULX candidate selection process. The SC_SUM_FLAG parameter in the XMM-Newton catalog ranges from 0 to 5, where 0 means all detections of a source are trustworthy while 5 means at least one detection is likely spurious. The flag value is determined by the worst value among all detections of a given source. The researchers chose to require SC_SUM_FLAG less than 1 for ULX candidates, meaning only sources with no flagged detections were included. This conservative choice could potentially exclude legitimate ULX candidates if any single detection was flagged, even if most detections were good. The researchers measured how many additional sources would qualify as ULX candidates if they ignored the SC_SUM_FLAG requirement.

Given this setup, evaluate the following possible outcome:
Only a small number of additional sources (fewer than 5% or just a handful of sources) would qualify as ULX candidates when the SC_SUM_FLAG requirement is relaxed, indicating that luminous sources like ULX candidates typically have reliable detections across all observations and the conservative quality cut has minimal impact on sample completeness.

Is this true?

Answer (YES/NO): NO